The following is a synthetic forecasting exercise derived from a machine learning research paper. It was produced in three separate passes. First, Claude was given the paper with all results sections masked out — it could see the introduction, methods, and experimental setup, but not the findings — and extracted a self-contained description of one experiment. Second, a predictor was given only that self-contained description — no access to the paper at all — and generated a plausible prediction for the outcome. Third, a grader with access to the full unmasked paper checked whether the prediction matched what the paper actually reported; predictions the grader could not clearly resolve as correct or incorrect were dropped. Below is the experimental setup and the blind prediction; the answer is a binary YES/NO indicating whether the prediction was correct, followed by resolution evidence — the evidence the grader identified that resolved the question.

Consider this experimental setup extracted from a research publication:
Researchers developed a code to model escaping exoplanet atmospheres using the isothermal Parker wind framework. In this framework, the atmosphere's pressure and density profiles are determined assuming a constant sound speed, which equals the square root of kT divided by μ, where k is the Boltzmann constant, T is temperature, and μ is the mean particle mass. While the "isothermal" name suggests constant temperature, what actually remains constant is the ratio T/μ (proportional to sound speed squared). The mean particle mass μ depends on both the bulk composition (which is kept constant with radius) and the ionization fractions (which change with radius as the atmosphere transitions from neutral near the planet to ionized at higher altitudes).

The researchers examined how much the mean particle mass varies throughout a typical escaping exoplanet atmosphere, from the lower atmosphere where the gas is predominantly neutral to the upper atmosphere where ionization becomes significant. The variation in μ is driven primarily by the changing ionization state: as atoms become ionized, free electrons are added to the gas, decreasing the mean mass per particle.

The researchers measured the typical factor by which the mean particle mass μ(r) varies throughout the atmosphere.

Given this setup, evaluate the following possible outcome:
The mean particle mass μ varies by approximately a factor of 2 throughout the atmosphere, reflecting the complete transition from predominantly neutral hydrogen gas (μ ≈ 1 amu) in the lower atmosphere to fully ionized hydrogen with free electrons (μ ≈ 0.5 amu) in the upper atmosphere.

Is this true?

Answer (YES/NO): YES